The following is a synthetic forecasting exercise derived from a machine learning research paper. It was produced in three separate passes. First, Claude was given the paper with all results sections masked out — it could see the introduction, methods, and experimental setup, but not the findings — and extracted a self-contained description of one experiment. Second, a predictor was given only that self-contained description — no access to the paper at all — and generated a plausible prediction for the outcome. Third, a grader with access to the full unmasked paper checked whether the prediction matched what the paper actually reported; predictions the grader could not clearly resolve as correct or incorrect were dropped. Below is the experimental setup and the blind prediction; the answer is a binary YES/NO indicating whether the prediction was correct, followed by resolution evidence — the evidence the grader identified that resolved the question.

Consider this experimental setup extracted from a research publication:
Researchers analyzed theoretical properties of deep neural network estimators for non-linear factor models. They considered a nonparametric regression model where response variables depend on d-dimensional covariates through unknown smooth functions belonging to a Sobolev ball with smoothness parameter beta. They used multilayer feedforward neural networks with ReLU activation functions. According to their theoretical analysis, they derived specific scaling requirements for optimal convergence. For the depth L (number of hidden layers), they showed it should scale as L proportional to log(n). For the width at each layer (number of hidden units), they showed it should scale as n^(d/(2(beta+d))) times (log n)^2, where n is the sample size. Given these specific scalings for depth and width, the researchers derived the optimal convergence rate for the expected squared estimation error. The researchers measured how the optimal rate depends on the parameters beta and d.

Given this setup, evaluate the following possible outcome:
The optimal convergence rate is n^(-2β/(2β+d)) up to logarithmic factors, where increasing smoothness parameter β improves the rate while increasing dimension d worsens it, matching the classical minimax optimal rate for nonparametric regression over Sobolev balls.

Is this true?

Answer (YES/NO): NO